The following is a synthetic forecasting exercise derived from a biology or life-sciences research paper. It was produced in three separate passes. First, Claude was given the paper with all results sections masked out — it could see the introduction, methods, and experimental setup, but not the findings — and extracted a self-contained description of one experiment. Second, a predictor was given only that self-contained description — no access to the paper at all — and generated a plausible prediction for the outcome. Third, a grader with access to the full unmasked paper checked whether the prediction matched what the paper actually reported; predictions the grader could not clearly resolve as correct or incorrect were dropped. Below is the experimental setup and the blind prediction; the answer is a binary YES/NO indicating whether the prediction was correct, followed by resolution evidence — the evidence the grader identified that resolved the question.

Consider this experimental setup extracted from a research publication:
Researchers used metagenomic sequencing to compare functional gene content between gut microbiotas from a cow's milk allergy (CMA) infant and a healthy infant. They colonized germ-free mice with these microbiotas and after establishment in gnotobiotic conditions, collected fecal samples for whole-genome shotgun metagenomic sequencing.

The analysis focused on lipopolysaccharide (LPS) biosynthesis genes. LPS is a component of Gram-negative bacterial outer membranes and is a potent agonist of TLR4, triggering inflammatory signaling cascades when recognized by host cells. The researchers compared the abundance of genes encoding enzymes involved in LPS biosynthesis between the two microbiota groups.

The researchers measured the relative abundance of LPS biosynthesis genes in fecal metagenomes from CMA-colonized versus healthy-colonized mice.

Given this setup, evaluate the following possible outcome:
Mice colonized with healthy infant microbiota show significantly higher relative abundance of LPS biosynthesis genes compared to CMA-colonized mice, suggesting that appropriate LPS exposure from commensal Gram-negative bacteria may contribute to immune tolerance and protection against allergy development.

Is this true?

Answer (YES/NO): NO